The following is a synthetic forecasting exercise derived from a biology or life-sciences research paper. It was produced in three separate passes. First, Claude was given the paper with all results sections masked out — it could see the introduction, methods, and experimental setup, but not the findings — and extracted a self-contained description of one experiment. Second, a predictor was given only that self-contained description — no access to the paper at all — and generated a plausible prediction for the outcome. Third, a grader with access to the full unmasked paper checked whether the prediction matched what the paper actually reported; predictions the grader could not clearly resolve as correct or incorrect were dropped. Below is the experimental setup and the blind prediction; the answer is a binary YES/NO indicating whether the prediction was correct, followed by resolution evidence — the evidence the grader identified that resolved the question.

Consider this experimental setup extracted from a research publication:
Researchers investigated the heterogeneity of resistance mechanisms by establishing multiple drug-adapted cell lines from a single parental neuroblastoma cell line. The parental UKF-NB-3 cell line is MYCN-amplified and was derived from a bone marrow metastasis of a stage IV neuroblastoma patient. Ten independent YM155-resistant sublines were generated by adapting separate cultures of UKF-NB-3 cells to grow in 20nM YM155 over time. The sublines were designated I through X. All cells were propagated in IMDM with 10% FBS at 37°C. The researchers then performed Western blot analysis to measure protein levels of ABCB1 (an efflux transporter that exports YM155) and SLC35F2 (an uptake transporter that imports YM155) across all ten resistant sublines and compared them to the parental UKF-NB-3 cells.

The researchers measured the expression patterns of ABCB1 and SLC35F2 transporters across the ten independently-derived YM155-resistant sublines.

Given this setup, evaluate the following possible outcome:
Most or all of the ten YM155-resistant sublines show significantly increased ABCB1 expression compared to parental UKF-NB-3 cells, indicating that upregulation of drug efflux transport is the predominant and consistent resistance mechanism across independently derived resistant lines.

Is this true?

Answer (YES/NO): YES